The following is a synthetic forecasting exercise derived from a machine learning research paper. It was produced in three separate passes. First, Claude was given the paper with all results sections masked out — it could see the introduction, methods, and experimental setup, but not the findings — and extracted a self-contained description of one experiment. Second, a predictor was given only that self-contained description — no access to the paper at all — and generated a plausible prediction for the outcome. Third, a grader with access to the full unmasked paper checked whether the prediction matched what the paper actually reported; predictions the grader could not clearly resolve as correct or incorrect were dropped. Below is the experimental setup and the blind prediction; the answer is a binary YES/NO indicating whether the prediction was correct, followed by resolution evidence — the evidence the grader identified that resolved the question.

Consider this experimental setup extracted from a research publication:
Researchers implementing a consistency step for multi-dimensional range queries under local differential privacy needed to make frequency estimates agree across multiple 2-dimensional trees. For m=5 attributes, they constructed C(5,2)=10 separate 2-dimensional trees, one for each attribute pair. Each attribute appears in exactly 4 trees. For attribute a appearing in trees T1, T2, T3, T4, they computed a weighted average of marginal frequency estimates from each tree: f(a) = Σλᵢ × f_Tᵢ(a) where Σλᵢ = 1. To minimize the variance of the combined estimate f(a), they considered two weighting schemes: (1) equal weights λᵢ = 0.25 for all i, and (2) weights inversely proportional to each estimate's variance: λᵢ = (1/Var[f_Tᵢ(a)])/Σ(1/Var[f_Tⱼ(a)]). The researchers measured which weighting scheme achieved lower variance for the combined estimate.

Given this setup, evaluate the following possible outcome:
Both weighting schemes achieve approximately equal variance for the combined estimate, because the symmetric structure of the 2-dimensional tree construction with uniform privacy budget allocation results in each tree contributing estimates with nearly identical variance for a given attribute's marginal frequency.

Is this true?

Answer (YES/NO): NO